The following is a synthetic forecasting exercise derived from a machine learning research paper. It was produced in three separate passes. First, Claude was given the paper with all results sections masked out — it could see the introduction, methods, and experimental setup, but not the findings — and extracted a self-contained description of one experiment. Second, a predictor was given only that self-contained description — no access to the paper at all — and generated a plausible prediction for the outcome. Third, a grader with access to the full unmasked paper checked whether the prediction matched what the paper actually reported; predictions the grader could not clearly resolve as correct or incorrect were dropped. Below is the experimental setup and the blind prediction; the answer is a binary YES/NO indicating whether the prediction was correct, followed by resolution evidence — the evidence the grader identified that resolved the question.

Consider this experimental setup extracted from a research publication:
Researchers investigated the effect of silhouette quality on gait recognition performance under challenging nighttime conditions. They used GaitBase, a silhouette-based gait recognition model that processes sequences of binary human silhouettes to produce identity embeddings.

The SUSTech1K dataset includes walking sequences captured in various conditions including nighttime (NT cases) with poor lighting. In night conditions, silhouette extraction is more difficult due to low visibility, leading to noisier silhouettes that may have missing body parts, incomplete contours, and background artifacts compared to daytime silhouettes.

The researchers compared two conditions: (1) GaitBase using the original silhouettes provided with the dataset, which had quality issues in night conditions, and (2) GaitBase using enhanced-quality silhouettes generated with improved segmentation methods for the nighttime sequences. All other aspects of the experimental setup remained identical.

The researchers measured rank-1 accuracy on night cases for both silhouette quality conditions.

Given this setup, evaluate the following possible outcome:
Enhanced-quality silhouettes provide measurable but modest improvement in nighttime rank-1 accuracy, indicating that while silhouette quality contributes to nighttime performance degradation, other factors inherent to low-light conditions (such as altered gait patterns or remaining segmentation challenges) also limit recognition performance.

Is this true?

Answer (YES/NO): NO